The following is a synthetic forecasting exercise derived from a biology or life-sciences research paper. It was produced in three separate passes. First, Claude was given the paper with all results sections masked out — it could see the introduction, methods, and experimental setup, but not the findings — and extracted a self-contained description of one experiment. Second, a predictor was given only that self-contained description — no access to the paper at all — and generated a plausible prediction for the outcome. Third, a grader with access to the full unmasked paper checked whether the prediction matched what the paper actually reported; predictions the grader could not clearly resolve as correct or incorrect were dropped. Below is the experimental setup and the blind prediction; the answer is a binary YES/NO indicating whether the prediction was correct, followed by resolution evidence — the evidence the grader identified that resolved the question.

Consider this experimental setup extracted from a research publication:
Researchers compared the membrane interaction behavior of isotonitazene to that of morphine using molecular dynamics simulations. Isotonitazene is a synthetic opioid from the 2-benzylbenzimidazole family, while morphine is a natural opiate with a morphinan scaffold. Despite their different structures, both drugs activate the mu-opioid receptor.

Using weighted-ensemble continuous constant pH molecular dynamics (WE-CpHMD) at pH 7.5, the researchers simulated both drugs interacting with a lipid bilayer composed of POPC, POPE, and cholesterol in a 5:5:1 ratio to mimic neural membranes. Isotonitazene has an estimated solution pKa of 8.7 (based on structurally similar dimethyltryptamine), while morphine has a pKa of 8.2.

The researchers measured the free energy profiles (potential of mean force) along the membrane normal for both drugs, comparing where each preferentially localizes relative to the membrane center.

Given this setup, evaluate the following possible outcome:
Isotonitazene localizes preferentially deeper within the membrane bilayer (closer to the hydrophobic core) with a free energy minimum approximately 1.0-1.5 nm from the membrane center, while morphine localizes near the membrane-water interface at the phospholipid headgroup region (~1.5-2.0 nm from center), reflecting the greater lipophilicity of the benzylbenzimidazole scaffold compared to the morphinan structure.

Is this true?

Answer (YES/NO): NO